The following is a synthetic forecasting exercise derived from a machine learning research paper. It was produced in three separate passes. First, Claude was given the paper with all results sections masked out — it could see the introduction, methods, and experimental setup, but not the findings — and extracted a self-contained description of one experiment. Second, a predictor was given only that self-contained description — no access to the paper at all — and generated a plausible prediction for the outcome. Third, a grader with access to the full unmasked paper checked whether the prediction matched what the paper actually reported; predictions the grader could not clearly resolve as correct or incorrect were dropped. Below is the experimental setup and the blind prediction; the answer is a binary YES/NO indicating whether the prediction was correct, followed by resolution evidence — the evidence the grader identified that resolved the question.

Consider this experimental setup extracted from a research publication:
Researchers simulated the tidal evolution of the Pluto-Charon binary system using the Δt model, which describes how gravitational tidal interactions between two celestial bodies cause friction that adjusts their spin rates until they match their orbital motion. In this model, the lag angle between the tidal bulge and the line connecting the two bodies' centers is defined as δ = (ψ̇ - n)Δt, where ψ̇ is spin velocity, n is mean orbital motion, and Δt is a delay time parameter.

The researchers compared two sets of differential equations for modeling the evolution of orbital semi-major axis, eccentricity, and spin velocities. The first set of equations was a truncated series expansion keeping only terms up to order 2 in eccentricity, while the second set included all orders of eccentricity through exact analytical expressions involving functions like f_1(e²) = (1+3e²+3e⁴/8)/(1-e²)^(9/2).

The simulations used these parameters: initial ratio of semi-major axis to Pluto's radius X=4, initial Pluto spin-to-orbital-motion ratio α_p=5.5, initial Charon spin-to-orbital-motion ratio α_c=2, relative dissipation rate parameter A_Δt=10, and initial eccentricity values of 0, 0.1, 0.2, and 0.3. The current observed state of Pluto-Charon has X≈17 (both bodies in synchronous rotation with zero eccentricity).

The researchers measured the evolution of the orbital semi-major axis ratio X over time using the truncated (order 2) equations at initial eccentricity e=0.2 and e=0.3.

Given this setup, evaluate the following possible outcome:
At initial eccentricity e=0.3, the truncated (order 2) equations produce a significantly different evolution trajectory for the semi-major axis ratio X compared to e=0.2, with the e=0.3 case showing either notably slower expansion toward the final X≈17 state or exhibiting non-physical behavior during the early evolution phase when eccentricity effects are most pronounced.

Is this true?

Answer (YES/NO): NO